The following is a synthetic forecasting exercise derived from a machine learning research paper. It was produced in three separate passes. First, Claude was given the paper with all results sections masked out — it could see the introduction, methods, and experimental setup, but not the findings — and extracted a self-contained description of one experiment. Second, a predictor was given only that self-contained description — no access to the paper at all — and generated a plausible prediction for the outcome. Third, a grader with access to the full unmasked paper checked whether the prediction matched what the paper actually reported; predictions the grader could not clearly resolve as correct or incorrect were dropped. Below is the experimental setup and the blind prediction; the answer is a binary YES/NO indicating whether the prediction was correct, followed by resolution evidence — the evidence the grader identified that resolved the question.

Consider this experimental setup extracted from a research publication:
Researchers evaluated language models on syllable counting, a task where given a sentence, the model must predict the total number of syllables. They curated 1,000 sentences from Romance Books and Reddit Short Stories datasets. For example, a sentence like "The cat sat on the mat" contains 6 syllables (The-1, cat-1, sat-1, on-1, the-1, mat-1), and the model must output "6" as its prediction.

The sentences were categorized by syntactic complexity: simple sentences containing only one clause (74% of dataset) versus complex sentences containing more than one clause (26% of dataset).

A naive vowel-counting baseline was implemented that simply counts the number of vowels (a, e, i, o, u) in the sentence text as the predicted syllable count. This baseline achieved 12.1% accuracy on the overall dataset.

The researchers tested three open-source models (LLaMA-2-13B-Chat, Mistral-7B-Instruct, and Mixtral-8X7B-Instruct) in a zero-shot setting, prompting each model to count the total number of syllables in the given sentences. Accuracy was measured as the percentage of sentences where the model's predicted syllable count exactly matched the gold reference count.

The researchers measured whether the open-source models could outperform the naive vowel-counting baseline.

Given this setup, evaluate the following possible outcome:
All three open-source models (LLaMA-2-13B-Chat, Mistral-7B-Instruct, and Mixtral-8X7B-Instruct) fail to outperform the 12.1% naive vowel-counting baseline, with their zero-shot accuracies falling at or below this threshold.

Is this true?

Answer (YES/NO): YES